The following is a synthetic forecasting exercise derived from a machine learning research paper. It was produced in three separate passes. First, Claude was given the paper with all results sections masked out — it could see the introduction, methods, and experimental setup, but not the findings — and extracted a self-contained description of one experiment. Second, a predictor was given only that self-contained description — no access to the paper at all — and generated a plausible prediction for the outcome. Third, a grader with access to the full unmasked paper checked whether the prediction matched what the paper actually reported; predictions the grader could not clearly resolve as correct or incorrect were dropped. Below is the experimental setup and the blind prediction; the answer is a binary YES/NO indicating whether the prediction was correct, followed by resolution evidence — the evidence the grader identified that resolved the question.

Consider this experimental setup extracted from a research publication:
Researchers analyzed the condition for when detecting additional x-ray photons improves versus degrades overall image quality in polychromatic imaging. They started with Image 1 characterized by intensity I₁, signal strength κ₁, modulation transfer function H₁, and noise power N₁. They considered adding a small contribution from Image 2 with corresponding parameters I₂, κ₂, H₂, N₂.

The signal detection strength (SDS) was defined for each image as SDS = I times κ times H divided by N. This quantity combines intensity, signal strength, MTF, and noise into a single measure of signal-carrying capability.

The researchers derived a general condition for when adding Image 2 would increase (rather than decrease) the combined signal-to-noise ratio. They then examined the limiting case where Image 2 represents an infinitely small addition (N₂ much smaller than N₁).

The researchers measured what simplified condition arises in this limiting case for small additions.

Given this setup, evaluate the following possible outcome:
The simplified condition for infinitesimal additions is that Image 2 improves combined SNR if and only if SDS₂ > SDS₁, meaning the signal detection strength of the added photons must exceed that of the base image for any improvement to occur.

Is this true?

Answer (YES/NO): NO